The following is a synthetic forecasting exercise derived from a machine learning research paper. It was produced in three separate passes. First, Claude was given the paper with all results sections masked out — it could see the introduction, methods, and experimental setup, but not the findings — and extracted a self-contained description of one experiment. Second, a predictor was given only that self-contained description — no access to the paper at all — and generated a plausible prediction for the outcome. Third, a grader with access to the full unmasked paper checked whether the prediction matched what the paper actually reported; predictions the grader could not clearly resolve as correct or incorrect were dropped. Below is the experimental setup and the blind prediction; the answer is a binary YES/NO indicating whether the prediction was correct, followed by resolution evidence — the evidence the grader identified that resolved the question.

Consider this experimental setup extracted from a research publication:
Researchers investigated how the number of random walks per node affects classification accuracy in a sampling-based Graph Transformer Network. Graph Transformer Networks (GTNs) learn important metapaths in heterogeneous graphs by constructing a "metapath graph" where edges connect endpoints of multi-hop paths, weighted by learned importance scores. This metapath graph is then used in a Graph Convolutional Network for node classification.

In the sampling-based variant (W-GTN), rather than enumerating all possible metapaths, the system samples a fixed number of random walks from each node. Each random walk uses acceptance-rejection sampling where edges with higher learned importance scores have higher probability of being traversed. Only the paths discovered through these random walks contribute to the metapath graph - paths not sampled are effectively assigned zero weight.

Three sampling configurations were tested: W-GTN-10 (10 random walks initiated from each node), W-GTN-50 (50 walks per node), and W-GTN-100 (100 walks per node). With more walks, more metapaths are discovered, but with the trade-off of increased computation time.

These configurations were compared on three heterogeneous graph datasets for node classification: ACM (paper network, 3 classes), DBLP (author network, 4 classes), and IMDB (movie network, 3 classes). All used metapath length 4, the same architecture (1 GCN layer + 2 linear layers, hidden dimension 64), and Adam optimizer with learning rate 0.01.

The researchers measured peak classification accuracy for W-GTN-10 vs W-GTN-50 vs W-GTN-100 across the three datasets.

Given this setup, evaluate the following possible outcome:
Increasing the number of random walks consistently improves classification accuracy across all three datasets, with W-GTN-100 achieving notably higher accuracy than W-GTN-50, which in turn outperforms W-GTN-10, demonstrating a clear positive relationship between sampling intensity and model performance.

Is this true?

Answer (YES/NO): NO